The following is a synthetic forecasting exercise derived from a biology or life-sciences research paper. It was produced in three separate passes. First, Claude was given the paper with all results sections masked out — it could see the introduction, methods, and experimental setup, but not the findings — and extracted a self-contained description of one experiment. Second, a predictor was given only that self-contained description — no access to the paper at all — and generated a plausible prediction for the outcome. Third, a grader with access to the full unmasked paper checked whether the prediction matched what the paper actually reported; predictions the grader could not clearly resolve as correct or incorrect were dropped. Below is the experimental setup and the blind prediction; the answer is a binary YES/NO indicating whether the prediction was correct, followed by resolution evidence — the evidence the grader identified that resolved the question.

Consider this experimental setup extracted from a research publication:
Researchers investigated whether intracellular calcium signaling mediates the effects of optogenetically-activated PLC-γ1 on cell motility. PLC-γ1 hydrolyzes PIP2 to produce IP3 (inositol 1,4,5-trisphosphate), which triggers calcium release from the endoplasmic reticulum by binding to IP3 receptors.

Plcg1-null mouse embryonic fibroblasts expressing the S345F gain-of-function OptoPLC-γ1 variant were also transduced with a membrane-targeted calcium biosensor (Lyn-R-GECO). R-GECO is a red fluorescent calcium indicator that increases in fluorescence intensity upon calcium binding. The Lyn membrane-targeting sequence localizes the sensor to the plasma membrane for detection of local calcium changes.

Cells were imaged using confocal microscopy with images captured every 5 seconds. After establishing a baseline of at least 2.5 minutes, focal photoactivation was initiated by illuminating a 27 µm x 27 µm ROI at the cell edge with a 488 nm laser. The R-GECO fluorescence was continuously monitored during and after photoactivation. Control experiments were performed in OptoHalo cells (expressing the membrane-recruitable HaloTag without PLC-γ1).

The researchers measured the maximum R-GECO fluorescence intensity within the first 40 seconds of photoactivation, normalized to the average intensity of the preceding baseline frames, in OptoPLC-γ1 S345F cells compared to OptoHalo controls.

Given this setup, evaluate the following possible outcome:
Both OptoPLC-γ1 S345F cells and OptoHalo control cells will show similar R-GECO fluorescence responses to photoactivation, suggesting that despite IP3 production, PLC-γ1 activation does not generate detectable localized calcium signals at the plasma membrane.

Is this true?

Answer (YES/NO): NO